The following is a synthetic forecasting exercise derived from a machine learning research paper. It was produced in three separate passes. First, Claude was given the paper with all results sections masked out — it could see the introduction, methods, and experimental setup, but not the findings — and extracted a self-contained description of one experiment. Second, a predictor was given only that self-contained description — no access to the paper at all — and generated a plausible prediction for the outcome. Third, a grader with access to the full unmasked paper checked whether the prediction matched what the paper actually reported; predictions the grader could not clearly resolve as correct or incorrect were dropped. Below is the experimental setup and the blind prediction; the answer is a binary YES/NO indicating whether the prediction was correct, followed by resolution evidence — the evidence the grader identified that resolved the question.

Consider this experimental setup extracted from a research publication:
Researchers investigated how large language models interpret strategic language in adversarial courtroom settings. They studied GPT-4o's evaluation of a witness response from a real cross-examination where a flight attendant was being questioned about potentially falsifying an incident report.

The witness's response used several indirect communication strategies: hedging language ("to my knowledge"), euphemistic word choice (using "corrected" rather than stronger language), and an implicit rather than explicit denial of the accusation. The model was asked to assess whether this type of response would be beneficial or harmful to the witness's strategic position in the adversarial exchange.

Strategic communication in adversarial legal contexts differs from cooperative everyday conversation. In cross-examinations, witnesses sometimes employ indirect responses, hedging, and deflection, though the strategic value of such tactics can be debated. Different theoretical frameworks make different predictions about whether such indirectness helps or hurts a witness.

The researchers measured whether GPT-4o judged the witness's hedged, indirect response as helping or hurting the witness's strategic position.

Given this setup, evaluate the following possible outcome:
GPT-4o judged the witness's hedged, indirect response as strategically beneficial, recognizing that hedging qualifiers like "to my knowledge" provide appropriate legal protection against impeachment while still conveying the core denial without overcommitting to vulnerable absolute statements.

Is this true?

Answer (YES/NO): NO